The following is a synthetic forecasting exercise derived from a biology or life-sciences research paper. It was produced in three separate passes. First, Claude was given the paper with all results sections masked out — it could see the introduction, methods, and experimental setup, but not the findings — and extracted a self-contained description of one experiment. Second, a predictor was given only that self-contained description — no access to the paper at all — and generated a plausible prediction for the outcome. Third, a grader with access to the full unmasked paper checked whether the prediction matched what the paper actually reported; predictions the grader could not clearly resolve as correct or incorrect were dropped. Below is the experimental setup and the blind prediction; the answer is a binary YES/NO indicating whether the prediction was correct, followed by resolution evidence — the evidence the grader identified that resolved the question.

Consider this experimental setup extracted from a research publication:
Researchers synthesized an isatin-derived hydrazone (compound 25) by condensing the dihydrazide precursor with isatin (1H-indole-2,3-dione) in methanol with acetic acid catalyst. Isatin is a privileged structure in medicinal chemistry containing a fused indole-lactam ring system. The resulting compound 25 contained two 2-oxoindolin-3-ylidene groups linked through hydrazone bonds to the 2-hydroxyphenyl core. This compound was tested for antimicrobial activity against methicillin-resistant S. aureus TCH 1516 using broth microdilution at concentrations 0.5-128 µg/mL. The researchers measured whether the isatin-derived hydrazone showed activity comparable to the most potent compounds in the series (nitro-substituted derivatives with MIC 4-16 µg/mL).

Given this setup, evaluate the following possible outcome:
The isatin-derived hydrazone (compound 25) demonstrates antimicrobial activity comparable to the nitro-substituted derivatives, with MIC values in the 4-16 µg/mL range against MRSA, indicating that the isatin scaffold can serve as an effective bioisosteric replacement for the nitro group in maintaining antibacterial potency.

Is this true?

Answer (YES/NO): NO